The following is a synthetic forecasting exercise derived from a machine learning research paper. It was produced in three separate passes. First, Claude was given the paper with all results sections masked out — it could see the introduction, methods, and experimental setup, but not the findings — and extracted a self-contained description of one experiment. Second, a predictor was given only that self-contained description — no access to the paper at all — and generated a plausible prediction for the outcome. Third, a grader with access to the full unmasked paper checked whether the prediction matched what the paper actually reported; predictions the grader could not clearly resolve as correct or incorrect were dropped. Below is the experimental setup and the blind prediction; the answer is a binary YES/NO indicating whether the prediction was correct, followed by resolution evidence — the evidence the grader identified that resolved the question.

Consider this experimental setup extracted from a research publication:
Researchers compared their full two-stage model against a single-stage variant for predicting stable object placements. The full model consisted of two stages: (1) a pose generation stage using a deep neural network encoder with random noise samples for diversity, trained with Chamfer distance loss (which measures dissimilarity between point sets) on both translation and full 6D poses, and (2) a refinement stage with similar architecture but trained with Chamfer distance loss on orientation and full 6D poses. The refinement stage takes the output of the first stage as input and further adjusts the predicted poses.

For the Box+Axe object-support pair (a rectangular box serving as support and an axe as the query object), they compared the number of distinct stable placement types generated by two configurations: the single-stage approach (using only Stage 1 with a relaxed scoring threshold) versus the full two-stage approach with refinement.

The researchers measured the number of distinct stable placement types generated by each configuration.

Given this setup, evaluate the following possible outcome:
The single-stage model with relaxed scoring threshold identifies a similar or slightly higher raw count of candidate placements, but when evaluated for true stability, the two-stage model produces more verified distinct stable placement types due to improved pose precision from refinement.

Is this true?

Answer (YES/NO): NO